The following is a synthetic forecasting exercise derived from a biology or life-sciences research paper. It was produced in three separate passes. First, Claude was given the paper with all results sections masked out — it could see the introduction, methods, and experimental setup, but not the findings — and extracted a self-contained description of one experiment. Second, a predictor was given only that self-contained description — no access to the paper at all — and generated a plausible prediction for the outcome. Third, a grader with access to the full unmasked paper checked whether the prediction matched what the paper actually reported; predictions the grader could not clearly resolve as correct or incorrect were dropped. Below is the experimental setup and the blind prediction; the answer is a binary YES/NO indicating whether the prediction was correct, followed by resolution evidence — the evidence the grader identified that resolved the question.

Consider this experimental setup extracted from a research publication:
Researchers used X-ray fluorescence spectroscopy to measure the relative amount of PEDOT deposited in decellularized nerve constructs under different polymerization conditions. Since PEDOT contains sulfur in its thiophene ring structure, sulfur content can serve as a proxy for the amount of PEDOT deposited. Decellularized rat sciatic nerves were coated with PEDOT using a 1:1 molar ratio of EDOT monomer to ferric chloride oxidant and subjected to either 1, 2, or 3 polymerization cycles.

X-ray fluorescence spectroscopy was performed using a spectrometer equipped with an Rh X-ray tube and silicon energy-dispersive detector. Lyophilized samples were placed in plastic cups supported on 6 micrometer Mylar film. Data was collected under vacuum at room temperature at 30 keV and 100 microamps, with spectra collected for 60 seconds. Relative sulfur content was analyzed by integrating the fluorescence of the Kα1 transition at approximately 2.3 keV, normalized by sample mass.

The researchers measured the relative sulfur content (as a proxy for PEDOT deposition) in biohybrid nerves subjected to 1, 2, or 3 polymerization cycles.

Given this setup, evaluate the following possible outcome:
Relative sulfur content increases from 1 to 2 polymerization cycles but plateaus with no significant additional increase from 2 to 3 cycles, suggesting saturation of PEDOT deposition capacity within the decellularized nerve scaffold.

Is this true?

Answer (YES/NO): NO